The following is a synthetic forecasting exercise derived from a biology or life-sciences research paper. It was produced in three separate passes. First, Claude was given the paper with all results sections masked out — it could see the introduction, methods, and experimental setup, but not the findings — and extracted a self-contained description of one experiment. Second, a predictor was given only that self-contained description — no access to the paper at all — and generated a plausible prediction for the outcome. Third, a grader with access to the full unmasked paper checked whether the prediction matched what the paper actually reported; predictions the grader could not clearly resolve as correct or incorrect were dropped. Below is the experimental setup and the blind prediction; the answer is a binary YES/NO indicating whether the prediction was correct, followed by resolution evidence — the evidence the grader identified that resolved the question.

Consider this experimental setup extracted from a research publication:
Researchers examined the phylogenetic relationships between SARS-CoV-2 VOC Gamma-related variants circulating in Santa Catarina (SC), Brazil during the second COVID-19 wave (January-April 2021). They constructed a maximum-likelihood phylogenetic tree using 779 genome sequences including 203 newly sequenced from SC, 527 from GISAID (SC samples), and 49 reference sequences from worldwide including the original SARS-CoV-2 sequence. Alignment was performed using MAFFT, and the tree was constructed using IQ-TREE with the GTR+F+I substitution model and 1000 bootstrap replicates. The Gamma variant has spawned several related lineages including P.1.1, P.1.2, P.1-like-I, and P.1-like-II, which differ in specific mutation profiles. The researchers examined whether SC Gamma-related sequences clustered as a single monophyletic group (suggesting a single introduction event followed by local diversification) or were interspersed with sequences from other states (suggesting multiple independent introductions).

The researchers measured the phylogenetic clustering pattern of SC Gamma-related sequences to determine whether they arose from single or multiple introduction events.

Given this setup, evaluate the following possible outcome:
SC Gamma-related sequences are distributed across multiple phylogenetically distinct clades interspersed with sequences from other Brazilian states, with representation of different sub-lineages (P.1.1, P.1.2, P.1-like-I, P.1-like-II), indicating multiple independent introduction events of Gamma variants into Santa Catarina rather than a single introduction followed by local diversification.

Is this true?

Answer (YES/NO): YES